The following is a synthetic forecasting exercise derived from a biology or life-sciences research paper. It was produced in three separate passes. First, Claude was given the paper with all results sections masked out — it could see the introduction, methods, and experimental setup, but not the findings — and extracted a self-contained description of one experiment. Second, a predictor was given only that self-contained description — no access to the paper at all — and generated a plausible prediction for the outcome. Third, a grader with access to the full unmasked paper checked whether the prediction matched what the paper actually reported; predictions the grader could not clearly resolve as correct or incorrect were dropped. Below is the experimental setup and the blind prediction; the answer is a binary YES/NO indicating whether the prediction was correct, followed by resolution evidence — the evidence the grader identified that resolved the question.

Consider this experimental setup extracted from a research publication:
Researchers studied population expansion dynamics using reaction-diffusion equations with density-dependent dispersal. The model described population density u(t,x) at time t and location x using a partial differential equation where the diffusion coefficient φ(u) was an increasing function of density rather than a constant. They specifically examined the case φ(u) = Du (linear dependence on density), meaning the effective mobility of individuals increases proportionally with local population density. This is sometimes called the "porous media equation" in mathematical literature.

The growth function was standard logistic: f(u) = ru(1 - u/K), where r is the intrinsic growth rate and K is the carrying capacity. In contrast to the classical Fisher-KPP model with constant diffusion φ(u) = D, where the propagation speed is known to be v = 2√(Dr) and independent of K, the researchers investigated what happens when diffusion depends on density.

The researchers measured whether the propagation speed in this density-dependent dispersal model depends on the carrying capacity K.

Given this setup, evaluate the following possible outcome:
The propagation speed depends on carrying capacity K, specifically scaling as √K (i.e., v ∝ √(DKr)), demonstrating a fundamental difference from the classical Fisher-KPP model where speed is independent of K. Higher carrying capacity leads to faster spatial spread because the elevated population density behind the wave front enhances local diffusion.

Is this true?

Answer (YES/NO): YES